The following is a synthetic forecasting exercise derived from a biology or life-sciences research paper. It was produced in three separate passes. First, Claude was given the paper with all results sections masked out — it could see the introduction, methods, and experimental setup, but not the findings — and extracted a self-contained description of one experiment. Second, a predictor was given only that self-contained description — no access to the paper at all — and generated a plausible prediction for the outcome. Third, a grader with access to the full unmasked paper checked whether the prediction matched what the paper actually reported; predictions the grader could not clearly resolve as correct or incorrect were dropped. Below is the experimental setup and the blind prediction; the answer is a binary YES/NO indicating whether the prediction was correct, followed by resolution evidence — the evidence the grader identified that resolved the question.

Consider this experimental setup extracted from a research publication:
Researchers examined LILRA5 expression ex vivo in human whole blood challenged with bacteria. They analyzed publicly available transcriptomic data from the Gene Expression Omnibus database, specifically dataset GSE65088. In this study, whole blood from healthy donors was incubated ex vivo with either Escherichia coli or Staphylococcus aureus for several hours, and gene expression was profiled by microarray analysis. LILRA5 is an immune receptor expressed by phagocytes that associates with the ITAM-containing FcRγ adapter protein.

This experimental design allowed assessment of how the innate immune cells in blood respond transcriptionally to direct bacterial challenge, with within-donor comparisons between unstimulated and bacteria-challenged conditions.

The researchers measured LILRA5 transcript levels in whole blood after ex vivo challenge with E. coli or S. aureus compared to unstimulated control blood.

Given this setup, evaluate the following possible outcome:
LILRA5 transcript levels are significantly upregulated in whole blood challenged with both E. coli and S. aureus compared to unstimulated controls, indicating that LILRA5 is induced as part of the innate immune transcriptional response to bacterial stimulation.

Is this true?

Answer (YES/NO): NO